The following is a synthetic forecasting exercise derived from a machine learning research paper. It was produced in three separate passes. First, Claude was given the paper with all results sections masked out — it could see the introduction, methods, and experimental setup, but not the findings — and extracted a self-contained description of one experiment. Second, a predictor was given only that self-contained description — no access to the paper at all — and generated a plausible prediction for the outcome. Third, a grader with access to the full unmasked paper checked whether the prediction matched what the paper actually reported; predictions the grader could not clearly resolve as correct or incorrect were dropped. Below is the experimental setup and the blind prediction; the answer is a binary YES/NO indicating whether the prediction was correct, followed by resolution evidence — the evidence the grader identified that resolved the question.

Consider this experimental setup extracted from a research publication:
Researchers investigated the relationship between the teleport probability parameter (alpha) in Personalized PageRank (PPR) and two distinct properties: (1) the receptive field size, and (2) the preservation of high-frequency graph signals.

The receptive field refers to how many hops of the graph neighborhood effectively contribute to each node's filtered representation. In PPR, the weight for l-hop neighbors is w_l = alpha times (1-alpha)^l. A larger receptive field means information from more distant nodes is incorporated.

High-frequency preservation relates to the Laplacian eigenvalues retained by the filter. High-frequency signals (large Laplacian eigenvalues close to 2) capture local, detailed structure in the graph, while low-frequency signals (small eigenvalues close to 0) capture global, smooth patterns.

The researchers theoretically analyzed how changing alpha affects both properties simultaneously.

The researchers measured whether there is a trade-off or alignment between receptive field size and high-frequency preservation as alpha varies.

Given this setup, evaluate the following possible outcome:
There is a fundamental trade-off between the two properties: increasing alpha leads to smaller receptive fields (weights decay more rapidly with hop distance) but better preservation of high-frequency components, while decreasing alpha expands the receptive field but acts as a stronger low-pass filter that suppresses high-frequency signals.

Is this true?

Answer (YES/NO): NO